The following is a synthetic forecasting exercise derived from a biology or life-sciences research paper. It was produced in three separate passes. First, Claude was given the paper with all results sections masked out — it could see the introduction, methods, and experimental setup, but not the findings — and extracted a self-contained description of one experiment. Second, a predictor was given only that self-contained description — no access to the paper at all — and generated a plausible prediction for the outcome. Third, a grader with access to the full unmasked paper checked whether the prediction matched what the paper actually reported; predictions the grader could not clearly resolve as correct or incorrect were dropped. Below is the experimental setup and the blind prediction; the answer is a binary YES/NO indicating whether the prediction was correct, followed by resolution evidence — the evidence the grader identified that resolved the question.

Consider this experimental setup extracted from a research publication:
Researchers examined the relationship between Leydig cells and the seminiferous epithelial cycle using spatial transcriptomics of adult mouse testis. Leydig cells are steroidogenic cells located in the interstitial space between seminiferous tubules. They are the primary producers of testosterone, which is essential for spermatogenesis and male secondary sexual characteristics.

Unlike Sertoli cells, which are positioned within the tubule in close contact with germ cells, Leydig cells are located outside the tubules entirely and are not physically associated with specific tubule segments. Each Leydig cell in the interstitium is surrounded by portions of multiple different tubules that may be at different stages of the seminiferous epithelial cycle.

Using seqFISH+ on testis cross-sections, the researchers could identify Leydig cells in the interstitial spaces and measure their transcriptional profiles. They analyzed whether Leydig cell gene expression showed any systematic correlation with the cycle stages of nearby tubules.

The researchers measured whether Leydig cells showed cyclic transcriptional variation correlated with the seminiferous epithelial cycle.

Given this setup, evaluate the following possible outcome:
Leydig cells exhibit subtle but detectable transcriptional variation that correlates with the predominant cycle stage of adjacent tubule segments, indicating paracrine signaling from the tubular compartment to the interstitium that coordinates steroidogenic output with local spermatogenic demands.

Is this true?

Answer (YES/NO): NO